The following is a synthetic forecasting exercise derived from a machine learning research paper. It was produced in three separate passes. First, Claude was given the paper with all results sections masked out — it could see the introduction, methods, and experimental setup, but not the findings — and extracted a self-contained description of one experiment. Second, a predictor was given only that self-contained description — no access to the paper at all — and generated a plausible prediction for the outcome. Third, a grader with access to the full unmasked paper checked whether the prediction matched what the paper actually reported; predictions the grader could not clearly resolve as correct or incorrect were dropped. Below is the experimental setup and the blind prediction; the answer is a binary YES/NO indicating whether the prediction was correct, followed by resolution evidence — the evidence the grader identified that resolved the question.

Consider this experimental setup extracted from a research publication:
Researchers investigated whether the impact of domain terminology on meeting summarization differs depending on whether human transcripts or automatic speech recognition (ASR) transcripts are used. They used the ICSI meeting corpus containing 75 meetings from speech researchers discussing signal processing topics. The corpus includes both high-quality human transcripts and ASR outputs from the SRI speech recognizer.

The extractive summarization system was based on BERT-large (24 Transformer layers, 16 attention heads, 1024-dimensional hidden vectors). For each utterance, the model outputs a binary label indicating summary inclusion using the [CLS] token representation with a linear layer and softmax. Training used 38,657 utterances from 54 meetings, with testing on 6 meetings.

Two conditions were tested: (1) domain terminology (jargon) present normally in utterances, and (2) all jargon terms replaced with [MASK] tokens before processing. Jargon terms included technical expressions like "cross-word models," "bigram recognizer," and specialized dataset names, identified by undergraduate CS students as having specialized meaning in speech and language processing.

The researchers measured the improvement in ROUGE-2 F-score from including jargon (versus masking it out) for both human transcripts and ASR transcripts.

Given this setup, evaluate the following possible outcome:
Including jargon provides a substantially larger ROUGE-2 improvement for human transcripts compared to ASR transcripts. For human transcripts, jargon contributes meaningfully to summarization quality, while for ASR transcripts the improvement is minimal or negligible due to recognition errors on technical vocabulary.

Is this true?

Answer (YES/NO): YES